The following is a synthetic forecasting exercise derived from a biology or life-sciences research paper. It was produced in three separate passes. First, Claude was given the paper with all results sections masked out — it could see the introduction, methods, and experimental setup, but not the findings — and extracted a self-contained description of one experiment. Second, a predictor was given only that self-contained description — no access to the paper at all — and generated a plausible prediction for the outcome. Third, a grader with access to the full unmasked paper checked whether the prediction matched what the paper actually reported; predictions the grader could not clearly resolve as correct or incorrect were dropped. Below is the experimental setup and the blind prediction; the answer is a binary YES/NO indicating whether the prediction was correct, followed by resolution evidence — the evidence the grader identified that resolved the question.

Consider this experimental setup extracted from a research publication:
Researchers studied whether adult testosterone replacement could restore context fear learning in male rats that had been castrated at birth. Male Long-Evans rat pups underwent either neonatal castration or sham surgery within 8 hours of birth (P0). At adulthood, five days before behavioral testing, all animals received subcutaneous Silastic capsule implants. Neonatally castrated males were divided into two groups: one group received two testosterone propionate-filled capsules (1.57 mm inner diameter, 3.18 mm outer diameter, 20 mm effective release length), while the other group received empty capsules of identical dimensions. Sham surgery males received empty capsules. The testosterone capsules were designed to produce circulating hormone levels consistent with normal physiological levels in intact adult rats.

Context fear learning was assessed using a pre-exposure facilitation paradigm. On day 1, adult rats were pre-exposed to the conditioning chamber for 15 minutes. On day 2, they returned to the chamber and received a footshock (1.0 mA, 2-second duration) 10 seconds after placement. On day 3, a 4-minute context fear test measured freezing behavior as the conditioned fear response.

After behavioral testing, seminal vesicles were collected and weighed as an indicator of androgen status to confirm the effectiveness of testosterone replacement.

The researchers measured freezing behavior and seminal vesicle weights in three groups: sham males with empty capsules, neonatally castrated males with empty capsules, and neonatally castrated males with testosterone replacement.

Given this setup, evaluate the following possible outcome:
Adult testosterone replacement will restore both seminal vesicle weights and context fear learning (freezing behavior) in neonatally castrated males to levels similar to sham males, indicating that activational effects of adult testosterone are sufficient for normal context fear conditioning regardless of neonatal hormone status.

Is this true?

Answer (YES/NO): NO